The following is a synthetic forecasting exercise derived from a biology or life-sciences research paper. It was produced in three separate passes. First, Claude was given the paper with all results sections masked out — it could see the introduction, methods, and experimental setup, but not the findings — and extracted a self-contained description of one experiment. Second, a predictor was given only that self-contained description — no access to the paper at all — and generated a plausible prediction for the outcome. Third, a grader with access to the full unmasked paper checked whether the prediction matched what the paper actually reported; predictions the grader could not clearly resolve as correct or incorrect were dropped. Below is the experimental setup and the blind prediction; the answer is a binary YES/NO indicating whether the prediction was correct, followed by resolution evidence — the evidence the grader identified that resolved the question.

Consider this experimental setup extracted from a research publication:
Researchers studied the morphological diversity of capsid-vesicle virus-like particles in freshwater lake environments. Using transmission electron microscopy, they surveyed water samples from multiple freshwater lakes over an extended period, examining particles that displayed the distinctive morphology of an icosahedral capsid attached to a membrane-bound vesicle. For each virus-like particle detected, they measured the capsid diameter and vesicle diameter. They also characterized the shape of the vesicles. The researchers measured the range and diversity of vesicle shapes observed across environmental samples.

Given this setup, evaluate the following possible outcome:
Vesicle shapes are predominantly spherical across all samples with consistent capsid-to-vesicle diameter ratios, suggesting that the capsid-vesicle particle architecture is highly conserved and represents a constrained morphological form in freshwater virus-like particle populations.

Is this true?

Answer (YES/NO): NO